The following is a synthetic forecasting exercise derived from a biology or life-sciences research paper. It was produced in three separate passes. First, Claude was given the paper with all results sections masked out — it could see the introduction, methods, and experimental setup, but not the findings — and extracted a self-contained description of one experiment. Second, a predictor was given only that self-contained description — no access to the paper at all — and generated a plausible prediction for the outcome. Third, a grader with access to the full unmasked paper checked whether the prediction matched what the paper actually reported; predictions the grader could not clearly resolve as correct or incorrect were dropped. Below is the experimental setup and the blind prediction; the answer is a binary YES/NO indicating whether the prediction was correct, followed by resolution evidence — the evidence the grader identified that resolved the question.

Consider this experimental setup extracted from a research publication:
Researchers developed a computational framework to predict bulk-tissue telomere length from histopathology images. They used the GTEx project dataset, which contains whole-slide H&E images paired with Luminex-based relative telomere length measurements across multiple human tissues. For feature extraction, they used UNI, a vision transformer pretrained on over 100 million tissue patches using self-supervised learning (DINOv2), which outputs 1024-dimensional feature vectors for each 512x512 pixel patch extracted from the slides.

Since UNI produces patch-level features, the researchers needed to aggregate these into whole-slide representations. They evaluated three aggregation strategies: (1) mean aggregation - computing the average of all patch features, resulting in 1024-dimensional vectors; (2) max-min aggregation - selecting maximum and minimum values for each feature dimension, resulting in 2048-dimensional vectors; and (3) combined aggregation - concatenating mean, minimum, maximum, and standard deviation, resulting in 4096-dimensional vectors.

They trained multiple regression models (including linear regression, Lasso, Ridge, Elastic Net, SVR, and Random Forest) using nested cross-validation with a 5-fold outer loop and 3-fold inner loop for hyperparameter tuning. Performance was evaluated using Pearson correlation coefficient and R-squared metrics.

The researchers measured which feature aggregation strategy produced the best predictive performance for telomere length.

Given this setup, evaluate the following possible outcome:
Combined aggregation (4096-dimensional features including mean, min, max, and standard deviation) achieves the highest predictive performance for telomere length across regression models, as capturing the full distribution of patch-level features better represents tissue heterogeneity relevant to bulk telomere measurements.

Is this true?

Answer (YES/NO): NO